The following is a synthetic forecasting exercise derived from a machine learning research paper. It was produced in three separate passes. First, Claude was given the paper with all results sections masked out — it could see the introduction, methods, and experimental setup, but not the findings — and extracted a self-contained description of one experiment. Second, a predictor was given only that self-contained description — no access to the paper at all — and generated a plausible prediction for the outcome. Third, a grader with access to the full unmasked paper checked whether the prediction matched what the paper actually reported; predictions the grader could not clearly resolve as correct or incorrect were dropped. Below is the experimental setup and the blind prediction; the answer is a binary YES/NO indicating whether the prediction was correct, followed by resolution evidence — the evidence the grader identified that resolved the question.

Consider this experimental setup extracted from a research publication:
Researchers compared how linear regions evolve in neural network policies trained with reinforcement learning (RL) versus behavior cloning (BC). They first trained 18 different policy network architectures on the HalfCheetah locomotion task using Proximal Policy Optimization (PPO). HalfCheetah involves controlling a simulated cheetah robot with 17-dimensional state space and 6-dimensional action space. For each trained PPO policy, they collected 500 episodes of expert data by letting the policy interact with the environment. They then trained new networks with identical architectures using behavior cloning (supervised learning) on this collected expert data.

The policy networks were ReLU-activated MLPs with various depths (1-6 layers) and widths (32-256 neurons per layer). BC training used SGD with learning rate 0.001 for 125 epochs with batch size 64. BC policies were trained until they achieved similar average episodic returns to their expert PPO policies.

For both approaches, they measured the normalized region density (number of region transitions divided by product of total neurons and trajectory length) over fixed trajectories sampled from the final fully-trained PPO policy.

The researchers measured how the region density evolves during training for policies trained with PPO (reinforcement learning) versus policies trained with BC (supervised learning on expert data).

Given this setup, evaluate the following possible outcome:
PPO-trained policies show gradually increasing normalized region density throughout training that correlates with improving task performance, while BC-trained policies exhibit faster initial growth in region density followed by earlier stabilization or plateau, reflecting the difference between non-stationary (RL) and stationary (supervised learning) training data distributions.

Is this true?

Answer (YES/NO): NO